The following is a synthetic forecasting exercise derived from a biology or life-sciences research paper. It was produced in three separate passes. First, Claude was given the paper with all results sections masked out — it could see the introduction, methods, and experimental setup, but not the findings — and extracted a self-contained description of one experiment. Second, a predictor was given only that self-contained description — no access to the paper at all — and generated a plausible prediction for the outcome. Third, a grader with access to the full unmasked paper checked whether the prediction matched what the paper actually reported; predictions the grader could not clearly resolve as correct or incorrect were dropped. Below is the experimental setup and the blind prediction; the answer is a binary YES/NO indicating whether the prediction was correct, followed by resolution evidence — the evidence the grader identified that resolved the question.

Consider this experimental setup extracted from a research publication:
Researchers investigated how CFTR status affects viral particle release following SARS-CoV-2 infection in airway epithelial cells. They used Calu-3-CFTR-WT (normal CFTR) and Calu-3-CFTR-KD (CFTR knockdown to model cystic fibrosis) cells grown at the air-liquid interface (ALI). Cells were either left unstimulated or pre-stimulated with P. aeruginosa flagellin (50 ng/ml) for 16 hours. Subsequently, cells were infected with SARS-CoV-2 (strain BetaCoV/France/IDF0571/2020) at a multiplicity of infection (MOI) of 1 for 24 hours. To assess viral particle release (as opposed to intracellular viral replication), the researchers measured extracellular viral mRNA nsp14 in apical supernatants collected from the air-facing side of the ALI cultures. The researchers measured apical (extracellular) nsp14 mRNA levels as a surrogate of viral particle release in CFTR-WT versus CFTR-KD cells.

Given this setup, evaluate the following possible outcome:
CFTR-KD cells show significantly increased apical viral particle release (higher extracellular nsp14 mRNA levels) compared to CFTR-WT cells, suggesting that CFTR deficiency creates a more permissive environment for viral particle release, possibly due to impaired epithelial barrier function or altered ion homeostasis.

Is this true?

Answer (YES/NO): NO